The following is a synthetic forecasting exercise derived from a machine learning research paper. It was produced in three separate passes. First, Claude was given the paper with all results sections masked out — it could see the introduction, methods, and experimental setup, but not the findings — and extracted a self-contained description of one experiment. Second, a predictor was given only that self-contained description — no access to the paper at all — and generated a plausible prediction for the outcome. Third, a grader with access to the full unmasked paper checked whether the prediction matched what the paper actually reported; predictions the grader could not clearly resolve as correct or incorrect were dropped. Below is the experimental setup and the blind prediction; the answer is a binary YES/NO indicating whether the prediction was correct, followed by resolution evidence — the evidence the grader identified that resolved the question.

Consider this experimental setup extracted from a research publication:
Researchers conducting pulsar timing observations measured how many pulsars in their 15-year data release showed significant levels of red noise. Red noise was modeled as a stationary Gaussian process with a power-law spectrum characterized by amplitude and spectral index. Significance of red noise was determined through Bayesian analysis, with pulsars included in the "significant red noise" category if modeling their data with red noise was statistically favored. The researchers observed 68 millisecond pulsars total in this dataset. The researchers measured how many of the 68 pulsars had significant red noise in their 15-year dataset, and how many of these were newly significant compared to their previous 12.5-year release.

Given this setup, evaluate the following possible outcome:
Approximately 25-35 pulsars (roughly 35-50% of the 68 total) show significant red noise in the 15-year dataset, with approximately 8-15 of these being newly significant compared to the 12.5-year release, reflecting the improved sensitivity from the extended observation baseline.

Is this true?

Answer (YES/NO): NO